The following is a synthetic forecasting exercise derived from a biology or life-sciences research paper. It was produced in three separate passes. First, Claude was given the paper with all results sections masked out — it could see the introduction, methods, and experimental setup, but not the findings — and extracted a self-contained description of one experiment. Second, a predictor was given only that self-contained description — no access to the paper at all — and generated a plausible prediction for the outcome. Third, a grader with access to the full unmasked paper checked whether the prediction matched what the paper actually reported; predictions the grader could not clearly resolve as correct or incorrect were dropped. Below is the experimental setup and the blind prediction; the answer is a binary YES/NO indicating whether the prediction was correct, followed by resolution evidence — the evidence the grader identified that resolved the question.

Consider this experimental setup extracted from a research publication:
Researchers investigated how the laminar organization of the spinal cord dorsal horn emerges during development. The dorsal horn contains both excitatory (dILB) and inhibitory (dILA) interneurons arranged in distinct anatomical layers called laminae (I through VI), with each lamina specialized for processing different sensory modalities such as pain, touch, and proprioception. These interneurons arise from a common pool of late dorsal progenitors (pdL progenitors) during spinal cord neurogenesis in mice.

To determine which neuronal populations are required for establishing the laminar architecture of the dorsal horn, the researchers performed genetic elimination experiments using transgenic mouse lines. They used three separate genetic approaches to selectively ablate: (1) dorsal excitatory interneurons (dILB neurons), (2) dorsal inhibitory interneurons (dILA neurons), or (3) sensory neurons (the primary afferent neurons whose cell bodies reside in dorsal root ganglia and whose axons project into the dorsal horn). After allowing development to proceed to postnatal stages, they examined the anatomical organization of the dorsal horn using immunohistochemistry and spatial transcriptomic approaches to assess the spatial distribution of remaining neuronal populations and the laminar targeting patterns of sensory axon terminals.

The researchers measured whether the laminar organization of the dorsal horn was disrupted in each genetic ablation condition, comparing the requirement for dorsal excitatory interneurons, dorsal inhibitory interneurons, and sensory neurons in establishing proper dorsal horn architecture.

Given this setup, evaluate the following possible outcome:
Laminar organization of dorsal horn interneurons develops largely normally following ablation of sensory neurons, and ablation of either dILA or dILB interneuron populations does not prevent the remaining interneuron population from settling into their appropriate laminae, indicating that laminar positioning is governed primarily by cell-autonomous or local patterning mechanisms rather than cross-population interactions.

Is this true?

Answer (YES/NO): NO